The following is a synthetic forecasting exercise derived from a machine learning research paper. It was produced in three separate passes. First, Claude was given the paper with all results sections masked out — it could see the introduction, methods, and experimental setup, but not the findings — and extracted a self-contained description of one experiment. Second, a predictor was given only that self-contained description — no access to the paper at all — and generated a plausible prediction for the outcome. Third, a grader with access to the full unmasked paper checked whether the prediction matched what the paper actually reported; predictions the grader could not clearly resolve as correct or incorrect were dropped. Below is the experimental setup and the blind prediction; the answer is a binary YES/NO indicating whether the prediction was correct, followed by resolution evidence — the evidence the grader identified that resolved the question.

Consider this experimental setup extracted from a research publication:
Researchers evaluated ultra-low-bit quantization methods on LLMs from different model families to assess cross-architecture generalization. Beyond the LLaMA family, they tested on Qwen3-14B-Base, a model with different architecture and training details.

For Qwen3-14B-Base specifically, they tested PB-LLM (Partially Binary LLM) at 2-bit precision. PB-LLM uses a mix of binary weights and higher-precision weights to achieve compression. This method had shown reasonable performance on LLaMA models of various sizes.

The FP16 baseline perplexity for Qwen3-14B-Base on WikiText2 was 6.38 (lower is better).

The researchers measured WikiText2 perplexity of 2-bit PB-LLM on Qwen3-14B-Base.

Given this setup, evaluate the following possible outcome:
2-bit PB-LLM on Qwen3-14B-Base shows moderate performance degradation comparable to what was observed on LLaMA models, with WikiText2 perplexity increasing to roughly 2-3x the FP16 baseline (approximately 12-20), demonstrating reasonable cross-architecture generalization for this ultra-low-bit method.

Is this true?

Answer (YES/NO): NO